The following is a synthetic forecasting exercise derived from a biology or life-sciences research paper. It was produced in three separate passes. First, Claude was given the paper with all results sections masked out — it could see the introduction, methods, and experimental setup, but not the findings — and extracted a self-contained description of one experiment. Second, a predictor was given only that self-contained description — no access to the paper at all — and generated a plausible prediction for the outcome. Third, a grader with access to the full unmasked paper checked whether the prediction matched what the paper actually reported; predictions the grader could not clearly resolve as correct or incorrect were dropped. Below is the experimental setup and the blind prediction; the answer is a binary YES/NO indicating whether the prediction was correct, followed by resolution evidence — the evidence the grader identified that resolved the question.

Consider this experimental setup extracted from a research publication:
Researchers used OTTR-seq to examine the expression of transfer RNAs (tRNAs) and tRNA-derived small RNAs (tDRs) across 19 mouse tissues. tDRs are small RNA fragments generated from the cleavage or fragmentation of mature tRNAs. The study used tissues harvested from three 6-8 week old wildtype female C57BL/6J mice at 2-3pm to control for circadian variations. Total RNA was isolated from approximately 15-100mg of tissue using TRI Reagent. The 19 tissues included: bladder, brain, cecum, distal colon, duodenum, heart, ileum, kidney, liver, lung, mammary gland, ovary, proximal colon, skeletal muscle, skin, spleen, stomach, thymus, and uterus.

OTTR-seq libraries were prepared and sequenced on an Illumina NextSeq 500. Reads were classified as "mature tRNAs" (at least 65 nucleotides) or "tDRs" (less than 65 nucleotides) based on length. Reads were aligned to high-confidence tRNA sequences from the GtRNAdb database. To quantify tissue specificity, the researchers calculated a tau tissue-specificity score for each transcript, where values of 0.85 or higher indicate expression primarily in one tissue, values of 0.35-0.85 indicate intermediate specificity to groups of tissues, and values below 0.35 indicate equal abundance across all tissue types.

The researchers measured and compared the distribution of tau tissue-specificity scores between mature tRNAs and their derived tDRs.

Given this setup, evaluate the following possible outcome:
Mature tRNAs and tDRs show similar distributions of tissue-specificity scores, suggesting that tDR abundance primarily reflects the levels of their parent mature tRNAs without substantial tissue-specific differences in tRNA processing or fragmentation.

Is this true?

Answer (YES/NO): NO